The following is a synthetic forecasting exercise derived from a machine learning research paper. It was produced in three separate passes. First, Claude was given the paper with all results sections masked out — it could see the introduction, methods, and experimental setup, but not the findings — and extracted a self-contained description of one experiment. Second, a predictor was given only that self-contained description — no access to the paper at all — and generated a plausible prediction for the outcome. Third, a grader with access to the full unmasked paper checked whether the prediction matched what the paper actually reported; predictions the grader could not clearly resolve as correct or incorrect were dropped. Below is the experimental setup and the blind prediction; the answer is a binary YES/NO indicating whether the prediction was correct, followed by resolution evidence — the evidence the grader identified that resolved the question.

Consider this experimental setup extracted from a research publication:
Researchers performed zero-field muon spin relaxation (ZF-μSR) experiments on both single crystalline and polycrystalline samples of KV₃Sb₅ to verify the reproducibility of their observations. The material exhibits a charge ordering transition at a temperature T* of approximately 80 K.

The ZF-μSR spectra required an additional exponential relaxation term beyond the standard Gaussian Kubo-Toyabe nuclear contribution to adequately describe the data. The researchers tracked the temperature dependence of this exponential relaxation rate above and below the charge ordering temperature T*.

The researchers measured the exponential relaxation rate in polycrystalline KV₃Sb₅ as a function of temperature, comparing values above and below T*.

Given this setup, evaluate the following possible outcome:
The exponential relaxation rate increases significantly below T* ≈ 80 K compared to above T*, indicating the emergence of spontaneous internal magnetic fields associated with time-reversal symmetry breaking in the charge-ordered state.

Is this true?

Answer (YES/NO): YES